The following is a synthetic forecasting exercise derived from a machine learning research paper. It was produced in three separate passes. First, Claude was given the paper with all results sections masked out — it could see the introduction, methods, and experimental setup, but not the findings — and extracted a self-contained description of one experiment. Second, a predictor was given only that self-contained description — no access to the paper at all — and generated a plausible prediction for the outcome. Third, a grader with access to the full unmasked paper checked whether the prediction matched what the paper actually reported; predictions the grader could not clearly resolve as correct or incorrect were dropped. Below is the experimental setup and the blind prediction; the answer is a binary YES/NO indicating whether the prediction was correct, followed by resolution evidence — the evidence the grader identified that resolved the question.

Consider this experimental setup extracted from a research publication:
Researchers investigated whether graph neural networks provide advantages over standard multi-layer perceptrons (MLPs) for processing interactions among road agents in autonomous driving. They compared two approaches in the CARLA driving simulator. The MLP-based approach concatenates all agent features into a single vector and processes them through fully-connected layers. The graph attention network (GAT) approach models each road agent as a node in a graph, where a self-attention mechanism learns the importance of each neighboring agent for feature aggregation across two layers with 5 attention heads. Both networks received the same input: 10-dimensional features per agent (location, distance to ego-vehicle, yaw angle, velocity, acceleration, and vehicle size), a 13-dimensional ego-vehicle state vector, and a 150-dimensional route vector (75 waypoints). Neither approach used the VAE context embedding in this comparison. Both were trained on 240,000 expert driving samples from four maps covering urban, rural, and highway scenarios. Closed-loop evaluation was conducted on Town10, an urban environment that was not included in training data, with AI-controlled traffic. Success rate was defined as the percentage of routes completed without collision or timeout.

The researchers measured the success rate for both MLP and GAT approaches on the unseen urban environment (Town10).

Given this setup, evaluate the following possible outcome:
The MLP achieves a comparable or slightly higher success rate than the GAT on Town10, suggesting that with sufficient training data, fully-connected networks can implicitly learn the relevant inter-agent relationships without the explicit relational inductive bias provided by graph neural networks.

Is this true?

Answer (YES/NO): NO